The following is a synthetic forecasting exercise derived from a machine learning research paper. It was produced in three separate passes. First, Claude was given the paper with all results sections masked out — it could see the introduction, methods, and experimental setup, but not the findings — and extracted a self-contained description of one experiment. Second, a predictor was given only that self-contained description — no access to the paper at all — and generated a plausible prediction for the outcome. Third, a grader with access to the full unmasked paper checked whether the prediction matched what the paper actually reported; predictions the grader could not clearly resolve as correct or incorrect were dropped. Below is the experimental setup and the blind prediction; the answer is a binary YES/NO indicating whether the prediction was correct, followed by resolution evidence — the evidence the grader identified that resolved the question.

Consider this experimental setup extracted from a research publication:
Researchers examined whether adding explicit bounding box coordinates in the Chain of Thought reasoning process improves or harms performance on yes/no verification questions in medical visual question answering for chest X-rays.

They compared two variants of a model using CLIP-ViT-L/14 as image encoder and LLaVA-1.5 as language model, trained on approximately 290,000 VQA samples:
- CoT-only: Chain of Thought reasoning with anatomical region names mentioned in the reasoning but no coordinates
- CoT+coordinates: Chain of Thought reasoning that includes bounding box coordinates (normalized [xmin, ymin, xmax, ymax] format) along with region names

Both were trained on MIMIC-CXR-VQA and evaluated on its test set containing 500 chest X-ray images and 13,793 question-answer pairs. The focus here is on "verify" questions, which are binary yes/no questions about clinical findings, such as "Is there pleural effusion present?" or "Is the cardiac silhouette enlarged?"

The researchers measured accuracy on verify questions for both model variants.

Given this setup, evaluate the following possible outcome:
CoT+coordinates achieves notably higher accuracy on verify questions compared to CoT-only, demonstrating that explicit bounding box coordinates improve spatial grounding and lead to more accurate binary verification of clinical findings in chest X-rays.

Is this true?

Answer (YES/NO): NO